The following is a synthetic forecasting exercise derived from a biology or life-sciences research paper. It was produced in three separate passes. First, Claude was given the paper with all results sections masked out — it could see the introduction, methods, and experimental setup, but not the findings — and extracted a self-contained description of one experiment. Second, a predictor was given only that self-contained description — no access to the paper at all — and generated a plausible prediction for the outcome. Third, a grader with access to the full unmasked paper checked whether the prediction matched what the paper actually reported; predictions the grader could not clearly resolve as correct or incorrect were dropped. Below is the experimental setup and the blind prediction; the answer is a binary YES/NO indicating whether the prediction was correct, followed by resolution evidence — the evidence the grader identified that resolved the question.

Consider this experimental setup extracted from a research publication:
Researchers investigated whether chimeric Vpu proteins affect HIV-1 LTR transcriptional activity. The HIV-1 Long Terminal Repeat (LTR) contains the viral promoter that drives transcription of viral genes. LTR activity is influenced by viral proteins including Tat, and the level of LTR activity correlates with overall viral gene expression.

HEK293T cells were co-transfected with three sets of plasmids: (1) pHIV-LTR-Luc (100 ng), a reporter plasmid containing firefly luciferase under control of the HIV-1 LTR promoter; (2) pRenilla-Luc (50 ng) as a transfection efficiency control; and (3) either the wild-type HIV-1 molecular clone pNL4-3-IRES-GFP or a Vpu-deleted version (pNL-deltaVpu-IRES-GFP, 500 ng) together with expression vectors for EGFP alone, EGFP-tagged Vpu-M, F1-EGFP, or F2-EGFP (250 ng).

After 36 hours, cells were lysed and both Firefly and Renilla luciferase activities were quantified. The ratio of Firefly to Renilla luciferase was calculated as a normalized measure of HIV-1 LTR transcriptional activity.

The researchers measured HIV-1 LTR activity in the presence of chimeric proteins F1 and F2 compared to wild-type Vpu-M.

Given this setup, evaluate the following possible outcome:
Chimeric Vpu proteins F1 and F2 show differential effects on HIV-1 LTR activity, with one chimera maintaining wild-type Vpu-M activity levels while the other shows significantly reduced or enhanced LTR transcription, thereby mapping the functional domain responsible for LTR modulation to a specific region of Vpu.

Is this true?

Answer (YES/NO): NO